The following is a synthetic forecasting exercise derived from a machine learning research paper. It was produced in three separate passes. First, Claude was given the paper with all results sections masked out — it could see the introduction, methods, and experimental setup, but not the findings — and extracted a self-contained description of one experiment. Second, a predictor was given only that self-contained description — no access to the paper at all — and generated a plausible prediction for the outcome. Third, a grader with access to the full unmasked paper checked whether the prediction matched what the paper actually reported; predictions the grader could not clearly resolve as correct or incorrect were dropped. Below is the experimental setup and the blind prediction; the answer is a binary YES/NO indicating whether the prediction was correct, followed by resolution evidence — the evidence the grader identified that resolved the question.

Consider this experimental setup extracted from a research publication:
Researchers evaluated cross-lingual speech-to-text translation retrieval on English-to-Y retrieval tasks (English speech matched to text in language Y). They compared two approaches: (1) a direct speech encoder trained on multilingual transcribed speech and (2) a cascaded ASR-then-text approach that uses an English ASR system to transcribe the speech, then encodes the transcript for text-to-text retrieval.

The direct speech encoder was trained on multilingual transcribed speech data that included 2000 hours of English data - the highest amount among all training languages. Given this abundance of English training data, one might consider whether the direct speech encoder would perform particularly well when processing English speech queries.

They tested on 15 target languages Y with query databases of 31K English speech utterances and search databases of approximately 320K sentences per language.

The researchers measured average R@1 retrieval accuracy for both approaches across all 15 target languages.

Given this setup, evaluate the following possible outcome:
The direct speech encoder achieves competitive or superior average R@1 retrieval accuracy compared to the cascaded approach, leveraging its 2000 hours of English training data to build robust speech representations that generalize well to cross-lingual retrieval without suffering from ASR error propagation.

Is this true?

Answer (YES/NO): YES